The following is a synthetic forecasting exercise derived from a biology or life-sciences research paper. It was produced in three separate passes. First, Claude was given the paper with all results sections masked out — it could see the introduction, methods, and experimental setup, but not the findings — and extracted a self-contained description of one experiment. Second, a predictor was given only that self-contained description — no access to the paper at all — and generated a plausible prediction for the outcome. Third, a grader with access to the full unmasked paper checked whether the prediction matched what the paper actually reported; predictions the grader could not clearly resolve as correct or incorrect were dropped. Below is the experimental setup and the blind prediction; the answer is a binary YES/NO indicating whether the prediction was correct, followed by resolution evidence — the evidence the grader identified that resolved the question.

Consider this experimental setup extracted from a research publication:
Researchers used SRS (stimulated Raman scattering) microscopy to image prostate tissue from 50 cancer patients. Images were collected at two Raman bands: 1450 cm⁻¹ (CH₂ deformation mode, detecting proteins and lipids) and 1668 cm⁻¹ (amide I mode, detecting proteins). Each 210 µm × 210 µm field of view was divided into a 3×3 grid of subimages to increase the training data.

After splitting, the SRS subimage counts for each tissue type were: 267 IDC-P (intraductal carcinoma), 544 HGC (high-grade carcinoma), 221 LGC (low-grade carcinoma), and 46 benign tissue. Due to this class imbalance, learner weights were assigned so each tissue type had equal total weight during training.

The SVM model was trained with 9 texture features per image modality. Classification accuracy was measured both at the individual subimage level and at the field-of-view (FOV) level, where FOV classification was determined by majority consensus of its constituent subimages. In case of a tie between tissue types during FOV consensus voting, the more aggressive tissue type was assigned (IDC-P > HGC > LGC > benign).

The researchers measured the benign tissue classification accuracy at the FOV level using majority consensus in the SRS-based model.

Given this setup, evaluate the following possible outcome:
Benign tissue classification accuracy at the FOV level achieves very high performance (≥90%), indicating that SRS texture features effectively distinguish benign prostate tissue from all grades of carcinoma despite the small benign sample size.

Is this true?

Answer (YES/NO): NO